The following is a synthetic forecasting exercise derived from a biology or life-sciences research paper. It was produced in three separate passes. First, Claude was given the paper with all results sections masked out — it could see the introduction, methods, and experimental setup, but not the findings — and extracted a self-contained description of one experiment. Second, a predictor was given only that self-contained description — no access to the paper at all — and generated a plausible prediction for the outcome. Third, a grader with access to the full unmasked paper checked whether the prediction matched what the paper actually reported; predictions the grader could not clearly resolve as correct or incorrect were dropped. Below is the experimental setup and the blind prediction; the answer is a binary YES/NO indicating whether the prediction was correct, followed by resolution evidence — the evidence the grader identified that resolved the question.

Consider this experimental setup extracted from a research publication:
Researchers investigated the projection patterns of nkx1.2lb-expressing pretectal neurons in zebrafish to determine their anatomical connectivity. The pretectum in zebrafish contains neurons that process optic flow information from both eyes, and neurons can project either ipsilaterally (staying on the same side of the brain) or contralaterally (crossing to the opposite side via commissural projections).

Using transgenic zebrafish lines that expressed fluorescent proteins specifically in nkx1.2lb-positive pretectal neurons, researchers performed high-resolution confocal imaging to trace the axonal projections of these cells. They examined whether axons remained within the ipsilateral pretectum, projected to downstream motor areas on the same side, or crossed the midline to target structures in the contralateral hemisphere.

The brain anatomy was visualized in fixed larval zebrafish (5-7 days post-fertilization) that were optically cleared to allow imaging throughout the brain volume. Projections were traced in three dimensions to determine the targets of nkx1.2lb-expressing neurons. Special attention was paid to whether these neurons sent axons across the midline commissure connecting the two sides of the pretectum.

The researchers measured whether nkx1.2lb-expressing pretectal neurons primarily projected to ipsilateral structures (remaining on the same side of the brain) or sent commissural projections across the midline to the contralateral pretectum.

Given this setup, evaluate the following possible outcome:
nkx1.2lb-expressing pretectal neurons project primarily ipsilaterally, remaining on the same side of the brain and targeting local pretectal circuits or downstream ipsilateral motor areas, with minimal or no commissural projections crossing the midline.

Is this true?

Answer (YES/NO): NO